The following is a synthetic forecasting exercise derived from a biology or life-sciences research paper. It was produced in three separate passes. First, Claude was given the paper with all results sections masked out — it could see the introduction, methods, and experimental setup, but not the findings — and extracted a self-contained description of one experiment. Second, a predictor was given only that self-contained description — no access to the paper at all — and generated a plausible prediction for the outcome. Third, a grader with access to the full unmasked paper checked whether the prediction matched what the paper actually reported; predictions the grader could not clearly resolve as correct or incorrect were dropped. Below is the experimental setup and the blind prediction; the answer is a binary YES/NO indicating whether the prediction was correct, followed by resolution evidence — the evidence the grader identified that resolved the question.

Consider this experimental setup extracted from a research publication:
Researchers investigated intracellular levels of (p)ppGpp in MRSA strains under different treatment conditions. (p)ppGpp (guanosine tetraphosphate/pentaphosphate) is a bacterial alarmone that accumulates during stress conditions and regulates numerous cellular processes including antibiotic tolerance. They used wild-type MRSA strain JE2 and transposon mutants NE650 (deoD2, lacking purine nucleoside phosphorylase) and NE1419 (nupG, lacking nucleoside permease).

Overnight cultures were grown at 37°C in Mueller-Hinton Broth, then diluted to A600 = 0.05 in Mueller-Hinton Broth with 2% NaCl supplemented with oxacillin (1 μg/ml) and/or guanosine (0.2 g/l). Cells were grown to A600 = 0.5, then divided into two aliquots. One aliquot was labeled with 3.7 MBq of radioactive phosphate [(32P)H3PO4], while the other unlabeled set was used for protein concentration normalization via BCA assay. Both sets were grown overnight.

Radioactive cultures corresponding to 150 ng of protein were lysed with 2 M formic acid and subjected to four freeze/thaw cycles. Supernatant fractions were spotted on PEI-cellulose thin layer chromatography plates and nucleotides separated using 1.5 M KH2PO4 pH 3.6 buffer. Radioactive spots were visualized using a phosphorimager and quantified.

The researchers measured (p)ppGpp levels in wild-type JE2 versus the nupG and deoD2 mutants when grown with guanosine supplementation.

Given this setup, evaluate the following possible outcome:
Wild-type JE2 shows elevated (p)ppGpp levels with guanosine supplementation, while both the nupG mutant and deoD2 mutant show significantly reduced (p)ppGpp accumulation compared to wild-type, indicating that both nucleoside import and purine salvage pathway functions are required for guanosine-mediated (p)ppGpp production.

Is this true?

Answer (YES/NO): NO